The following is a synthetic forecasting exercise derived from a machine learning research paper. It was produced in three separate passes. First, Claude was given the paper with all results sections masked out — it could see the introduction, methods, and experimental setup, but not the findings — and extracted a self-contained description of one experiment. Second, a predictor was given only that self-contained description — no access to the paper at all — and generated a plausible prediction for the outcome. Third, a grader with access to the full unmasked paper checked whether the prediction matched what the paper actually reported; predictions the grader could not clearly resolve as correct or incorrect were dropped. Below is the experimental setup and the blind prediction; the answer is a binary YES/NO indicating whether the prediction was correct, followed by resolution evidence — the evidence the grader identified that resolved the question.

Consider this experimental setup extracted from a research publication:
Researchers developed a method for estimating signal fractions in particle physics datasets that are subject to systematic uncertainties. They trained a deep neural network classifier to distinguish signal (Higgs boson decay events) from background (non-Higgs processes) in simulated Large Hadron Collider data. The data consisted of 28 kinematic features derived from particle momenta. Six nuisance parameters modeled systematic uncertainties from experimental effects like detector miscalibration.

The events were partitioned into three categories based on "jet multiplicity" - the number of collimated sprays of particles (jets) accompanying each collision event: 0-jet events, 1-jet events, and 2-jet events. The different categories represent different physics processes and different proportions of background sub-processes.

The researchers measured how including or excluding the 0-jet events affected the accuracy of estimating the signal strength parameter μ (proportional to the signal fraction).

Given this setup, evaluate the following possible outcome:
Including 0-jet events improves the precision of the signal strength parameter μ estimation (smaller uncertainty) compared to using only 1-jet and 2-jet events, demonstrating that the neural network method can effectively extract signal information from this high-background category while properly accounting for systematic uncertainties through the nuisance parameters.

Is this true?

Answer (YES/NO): NO